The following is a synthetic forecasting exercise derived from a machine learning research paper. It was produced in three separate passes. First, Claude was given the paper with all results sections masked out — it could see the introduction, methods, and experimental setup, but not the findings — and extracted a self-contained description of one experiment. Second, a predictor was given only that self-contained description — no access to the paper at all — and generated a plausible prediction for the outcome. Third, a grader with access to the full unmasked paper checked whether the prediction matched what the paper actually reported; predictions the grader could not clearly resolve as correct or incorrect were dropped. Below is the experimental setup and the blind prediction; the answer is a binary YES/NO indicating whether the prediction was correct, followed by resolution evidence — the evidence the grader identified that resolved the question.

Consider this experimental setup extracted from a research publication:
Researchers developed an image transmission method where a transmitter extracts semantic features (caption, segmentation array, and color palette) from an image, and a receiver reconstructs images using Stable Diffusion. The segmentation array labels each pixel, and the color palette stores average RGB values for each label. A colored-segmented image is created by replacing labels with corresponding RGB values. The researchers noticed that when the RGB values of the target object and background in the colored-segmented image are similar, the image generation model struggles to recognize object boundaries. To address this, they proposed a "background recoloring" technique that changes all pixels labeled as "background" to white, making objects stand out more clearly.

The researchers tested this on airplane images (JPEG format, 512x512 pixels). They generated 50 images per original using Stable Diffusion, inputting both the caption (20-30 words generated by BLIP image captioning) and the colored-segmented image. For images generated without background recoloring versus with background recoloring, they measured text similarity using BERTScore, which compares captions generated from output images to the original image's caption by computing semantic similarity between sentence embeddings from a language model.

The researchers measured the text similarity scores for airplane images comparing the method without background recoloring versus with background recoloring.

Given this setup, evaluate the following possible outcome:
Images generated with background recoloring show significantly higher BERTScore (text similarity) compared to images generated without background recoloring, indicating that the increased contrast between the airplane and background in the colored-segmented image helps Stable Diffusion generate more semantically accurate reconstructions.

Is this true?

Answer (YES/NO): NO